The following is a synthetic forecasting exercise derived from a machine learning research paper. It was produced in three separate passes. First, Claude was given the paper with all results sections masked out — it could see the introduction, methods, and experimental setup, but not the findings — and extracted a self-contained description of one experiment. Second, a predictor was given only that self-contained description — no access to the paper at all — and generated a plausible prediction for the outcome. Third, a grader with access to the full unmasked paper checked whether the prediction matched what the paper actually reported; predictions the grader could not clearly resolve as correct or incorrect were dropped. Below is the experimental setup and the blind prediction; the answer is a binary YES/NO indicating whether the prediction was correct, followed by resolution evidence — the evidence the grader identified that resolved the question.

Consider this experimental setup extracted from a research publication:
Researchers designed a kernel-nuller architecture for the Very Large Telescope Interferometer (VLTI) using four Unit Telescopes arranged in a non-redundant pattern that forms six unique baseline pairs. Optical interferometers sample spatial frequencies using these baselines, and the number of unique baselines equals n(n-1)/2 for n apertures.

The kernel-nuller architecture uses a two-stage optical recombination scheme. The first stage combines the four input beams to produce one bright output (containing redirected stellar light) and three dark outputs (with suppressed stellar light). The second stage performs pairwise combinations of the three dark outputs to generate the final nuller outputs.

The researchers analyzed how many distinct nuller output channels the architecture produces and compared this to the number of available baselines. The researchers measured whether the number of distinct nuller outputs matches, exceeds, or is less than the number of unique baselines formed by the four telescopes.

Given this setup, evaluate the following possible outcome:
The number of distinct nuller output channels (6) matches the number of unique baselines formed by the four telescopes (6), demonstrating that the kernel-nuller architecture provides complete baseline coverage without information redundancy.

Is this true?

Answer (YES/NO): YES